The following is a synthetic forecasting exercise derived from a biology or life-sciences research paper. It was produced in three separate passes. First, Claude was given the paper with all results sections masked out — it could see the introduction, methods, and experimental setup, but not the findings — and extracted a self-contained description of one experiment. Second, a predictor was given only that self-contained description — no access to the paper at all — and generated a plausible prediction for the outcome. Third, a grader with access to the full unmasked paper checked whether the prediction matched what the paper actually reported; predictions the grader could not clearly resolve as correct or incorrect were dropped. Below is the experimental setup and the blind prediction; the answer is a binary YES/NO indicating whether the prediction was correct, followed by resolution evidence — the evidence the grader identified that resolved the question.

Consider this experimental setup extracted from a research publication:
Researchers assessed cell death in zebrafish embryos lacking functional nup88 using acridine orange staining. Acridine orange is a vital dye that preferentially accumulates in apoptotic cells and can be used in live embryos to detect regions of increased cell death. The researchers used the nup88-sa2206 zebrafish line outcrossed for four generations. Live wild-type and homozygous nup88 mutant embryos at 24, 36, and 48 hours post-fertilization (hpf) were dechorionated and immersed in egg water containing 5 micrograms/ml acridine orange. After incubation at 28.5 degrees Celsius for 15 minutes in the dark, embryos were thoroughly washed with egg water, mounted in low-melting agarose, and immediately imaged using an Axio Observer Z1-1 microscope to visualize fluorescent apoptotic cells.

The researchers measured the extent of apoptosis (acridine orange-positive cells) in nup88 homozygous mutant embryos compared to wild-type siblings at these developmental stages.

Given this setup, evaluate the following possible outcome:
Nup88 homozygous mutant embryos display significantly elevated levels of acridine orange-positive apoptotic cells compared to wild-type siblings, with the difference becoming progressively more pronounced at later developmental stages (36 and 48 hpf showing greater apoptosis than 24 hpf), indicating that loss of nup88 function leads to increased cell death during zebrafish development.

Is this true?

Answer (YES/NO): NO